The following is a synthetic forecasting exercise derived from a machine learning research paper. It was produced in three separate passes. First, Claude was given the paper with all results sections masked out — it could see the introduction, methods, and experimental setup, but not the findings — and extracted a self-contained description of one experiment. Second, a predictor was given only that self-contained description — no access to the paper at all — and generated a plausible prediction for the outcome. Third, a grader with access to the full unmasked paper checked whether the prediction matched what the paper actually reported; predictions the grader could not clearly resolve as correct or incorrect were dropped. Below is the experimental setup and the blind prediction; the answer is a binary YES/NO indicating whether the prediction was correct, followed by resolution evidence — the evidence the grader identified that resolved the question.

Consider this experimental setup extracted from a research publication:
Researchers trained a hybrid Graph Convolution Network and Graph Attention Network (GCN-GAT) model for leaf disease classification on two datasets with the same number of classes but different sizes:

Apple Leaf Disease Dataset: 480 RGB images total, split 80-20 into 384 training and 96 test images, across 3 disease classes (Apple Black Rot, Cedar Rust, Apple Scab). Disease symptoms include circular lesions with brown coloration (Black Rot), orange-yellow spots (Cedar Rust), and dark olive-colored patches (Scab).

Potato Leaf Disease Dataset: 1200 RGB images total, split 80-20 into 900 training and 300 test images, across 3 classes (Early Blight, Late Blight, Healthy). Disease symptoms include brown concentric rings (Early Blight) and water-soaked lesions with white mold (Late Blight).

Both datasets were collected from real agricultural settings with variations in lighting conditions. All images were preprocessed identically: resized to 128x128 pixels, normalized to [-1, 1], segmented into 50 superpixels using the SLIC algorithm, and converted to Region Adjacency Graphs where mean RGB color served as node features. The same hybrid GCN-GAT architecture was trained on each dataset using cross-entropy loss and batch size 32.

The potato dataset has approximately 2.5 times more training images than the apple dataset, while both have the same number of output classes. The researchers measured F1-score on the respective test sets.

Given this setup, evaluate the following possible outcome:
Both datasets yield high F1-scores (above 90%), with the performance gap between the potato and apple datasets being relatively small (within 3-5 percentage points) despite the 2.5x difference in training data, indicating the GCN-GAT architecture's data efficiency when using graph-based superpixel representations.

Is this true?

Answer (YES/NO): YES